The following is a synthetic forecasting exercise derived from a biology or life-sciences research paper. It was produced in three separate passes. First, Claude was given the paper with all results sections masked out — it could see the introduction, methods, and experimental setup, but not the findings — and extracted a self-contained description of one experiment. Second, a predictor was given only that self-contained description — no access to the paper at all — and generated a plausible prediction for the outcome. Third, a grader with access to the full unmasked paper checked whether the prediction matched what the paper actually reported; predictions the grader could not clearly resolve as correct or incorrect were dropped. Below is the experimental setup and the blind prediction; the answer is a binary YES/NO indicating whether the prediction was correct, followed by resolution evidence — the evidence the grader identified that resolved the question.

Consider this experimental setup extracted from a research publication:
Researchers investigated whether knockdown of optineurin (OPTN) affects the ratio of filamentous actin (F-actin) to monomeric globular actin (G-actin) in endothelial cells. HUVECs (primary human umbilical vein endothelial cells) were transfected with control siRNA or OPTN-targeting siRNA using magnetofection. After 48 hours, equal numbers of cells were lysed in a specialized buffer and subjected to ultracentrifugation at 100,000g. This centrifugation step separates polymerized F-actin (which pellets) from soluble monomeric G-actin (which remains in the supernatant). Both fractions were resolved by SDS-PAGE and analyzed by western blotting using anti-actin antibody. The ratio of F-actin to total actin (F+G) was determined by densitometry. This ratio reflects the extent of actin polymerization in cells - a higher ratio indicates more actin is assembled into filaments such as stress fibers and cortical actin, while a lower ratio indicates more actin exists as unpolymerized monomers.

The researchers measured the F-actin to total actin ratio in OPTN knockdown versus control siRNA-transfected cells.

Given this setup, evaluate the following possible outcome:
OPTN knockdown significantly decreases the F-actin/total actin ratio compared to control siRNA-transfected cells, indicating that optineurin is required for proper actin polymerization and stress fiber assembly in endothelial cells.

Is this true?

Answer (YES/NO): NO